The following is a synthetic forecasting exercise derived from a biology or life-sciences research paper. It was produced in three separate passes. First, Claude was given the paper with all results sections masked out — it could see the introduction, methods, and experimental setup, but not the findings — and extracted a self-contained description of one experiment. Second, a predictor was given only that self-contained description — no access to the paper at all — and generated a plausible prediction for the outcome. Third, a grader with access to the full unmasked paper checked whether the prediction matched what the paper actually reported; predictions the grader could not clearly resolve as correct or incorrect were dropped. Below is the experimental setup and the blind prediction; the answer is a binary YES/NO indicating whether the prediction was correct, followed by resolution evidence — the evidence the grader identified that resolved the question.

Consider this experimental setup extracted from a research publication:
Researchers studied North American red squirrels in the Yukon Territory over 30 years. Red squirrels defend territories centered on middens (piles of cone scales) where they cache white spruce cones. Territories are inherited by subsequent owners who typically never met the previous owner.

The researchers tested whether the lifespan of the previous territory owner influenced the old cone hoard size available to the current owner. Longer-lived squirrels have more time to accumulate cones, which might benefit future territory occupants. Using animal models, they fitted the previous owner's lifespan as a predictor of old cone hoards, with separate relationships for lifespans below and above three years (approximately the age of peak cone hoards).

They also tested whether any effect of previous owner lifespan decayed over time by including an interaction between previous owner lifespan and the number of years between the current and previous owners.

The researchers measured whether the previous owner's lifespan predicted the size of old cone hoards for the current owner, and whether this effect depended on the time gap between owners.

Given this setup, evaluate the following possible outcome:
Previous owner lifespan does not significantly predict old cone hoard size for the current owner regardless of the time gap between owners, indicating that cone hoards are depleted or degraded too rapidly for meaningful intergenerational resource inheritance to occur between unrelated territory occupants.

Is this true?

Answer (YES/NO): NO